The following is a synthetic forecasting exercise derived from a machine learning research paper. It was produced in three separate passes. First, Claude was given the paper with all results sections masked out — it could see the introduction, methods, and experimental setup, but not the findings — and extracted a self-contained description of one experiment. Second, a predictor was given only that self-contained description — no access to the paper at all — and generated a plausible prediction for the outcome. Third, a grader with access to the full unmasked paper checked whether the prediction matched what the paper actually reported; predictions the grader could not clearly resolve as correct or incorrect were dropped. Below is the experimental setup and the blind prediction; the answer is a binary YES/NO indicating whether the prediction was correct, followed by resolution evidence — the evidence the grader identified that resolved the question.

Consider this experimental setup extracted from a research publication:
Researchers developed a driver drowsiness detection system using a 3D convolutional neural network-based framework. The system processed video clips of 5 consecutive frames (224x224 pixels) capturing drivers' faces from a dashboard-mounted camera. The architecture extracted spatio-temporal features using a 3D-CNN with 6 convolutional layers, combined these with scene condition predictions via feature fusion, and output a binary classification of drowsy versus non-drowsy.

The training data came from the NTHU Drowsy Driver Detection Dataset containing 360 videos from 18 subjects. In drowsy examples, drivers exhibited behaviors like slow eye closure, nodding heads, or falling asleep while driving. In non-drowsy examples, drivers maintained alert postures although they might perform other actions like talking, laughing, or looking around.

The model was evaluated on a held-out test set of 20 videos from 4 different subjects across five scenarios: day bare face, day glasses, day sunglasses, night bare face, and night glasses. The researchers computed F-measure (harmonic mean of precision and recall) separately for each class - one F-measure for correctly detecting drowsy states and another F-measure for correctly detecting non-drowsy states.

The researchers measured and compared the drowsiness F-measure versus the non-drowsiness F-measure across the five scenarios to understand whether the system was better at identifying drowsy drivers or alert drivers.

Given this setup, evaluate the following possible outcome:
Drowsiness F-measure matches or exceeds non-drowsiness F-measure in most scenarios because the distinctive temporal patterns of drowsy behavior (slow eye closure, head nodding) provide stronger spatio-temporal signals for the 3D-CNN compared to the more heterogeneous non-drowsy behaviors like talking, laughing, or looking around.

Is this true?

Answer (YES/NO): YES